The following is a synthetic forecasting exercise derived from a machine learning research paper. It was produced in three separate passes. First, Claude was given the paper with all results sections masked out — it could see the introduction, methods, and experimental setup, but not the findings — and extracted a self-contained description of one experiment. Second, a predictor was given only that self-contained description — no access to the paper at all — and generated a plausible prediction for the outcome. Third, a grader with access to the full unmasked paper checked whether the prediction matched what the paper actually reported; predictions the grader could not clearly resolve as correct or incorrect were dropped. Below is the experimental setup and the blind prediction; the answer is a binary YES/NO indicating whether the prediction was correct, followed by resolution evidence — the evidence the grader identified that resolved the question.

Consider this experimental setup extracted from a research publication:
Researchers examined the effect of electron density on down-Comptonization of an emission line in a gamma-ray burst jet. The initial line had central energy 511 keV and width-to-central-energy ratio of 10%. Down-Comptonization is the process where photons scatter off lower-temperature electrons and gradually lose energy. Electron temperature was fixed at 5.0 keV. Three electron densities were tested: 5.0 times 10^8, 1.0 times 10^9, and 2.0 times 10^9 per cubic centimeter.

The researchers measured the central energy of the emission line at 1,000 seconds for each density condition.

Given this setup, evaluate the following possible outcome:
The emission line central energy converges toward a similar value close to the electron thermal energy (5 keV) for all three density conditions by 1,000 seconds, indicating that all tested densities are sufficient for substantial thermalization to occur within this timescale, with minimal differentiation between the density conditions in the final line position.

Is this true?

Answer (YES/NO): NO